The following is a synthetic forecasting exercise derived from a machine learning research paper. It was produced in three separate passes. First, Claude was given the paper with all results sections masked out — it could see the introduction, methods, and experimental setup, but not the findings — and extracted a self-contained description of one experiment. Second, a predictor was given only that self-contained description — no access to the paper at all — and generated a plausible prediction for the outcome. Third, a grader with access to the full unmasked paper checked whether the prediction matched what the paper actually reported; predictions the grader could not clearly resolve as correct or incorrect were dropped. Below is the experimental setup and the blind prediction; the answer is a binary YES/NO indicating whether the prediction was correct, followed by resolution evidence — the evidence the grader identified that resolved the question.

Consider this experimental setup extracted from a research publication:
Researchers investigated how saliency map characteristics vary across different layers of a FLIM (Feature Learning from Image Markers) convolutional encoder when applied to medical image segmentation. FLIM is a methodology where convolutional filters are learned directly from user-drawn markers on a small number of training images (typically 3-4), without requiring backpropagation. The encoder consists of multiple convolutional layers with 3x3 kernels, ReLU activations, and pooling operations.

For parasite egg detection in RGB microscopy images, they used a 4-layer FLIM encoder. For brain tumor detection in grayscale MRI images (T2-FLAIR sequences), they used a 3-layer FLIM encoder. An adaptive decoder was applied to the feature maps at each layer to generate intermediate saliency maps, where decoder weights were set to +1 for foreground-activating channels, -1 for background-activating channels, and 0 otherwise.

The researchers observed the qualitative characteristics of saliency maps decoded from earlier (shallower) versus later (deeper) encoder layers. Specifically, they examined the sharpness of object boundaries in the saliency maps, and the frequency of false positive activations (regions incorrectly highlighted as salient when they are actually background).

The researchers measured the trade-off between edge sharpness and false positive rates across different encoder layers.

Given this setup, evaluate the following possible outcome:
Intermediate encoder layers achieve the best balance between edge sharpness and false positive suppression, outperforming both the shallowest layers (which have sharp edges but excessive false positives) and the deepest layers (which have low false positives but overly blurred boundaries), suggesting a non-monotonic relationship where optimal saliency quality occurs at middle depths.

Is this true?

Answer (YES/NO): NO